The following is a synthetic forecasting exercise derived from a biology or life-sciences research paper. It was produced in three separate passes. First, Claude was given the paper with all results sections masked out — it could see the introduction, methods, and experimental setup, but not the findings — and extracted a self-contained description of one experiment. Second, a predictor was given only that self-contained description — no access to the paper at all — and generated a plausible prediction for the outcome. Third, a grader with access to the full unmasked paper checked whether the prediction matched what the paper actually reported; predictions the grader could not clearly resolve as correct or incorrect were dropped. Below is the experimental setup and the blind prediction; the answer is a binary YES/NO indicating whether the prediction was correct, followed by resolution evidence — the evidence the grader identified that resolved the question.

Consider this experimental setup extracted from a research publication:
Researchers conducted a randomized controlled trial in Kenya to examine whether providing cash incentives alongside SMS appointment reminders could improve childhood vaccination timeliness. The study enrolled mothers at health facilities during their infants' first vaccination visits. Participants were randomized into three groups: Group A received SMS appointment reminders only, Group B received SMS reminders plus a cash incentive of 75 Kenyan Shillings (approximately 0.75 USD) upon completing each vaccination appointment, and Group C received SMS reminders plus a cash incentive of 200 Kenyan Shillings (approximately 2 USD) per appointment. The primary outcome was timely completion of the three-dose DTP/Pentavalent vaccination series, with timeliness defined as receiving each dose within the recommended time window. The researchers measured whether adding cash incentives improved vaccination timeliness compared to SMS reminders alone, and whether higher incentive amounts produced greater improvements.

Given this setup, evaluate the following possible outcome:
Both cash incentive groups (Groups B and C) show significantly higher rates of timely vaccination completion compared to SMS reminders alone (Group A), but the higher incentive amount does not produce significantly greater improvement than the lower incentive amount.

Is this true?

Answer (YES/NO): NO